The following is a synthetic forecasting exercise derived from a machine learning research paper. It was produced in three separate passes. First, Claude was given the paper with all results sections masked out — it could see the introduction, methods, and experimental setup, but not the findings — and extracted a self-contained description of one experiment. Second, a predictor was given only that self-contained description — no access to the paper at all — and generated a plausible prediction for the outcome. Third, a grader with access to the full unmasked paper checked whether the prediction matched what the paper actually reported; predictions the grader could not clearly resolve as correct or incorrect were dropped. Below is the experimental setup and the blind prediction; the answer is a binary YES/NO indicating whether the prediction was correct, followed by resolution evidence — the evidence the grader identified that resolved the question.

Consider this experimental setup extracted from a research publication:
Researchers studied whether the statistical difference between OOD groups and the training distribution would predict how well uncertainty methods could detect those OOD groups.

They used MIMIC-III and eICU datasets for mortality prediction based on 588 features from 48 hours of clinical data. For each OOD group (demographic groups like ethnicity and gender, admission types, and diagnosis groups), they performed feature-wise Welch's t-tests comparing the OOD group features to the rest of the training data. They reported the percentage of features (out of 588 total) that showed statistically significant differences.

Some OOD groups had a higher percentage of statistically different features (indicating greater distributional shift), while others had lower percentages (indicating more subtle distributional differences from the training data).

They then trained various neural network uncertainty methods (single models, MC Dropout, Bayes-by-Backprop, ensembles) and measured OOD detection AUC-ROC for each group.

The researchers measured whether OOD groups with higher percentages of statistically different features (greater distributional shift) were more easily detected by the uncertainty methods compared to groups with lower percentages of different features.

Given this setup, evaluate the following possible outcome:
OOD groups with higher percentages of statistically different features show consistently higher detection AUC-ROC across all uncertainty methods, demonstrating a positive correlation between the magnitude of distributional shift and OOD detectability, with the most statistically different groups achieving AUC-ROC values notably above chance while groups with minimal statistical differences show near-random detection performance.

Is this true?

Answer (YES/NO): NO